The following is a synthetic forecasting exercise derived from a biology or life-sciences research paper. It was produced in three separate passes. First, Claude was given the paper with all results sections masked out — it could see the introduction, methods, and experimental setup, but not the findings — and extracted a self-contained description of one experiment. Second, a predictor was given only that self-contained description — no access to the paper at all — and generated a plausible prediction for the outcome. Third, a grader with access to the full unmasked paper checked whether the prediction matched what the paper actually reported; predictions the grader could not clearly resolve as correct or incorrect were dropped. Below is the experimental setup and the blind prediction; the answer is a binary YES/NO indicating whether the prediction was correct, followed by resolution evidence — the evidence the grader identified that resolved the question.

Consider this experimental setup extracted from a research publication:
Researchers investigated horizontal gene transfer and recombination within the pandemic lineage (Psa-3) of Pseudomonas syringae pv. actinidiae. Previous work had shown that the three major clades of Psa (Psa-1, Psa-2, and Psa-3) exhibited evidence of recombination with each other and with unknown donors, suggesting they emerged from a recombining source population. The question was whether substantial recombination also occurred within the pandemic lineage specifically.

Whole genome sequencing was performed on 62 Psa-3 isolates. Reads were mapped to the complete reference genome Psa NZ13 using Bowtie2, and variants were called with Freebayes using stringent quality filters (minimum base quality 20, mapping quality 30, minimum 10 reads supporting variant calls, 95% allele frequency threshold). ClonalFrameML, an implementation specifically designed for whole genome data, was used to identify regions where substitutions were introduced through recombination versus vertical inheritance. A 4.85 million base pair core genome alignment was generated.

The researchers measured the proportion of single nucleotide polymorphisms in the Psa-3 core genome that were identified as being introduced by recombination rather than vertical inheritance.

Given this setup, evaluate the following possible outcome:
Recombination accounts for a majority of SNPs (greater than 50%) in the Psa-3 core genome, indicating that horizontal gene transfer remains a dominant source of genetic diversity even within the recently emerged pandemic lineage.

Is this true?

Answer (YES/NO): NO